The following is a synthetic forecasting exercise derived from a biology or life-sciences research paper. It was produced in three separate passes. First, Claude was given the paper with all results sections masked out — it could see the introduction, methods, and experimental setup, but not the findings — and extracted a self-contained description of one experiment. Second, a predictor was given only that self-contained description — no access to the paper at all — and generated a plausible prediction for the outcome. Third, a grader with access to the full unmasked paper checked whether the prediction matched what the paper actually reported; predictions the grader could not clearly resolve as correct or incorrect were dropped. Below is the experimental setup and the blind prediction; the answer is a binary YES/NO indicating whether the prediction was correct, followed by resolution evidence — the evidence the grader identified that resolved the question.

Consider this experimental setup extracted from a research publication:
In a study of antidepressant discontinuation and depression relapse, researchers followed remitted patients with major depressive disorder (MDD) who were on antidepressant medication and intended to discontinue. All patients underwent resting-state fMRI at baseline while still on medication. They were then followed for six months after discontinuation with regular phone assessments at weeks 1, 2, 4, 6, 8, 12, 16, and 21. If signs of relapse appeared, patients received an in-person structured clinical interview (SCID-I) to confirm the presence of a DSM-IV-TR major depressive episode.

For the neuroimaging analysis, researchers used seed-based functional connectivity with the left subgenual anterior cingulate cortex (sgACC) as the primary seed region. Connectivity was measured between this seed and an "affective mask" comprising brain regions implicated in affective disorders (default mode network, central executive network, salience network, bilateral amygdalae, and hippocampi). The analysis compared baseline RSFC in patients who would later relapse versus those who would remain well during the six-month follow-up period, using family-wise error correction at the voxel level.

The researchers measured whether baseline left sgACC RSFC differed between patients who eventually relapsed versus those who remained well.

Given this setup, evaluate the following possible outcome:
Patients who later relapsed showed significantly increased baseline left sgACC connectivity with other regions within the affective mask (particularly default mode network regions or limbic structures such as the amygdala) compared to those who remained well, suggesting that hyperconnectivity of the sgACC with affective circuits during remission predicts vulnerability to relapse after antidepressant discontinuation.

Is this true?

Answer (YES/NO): NO